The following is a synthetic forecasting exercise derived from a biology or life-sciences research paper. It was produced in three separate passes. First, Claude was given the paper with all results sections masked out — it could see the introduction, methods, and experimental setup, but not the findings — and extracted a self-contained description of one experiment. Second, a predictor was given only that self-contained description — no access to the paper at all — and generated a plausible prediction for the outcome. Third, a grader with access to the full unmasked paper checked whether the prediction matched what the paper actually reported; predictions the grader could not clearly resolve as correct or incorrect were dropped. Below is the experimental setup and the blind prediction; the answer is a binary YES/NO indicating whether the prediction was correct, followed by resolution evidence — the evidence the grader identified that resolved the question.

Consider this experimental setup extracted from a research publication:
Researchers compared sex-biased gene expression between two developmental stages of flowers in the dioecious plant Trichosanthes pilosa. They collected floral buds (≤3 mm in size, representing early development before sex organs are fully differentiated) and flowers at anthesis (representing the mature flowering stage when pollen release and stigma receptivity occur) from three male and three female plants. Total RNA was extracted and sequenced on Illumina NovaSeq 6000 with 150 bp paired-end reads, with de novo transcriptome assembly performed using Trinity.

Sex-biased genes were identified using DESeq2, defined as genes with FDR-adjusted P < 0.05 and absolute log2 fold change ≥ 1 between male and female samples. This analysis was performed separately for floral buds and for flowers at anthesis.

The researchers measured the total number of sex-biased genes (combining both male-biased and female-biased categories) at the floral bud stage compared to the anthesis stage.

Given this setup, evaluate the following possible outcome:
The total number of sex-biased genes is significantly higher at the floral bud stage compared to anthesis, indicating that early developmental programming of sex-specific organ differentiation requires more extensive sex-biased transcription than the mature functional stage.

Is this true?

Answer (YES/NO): YES